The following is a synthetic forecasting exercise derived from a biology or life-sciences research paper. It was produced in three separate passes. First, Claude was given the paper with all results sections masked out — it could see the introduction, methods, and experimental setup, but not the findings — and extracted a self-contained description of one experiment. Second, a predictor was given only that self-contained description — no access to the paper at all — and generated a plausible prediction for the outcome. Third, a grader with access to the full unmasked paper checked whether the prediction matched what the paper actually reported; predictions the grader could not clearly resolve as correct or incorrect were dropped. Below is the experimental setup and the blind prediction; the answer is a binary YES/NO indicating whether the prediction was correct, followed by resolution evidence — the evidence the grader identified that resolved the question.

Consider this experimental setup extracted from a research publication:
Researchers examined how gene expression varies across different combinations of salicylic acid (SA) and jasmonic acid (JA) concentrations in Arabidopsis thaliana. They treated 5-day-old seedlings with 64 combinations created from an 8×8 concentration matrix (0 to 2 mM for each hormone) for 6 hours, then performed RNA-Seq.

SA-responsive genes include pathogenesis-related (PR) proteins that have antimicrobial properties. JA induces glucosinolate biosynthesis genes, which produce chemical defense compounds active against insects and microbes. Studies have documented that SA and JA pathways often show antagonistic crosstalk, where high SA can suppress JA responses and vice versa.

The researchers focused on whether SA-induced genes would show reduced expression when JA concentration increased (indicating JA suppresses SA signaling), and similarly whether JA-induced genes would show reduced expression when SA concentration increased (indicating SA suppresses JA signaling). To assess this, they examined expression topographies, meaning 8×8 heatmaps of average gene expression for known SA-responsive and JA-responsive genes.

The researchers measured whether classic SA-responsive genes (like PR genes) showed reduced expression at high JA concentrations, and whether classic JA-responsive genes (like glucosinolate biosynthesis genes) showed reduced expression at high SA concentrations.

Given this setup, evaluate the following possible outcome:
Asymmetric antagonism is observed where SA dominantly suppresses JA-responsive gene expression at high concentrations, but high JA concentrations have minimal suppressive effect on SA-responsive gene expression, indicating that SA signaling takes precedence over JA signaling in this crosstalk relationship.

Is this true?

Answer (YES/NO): NO